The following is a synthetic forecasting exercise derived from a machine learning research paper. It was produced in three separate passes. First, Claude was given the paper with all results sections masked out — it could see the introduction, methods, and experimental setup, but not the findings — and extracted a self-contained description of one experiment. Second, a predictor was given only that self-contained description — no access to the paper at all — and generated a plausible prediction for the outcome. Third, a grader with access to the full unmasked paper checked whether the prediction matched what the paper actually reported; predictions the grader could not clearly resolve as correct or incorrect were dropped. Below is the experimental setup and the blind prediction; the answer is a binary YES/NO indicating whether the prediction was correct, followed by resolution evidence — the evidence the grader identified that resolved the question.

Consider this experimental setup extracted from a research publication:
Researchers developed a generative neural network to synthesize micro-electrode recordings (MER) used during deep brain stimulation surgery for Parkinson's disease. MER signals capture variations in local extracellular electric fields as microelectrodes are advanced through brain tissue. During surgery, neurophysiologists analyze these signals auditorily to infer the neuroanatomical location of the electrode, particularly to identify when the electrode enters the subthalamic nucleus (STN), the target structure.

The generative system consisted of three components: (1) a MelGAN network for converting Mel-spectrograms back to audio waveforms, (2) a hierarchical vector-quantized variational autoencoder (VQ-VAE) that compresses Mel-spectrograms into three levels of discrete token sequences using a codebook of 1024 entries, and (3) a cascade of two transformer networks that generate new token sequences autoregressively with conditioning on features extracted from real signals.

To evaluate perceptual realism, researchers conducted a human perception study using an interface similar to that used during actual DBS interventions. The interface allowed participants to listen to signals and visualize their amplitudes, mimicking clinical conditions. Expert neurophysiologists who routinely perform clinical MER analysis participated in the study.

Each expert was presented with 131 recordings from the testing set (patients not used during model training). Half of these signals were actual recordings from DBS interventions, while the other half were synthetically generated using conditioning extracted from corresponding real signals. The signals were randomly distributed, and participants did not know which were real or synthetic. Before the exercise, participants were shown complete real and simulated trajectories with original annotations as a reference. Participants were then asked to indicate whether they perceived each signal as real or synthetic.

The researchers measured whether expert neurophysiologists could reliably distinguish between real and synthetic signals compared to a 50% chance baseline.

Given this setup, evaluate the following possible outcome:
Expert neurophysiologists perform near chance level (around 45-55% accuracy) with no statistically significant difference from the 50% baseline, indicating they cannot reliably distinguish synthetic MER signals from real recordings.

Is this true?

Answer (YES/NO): YES